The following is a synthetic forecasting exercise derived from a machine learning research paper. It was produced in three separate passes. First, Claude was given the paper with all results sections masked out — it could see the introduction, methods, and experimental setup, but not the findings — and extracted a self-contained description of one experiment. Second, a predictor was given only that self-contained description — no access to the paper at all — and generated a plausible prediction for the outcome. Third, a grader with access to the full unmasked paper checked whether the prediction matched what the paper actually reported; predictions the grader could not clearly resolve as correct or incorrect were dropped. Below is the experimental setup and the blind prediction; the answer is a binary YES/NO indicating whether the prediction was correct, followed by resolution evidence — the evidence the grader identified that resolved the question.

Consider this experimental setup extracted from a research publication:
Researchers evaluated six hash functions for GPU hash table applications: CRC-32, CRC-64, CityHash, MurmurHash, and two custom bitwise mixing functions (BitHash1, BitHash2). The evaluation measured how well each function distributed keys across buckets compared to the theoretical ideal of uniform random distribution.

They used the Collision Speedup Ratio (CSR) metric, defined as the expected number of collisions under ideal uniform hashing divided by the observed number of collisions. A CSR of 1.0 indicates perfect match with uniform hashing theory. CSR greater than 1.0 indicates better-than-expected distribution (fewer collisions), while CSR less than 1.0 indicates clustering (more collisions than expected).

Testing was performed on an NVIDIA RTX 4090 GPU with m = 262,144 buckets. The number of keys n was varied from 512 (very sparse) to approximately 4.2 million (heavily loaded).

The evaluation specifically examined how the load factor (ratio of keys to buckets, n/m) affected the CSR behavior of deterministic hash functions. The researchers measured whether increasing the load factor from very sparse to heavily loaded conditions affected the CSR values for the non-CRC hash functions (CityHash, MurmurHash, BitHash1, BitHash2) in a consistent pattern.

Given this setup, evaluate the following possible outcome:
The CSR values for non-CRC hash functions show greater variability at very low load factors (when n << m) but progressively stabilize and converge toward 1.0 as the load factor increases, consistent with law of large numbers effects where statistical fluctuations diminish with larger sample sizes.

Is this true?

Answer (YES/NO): NO